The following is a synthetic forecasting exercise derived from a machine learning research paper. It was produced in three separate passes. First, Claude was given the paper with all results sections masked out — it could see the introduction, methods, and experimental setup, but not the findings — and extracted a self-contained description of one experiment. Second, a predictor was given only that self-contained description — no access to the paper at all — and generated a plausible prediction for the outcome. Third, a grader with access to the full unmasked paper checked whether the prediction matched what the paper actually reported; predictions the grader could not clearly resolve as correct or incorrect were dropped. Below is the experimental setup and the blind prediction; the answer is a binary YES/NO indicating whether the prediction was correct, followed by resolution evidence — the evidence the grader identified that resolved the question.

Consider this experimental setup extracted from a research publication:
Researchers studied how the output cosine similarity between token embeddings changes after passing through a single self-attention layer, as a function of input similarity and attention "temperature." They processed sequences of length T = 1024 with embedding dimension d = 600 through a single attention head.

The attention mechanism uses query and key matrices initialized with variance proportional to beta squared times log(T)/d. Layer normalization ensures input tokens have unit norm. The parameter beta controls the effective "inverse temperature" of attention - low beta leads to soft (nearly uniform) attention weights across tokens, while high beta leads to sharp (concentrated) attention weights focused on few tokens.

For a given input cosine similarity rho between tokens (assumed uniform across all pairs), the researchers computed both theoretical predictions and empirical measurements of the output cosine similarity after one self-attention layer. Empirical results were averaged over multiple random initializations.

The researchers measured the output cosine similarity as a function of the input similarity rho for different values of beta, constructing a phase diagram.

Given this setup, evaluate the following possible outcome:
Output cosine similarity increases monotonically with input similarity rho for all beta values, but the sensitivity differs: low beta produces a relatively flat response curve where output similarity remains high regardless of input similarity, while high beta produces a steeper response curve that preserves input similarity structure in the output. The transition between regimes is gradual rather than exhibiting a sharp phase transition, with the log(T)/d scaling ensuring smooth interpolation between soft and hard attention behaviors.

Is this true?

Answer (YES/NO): NO